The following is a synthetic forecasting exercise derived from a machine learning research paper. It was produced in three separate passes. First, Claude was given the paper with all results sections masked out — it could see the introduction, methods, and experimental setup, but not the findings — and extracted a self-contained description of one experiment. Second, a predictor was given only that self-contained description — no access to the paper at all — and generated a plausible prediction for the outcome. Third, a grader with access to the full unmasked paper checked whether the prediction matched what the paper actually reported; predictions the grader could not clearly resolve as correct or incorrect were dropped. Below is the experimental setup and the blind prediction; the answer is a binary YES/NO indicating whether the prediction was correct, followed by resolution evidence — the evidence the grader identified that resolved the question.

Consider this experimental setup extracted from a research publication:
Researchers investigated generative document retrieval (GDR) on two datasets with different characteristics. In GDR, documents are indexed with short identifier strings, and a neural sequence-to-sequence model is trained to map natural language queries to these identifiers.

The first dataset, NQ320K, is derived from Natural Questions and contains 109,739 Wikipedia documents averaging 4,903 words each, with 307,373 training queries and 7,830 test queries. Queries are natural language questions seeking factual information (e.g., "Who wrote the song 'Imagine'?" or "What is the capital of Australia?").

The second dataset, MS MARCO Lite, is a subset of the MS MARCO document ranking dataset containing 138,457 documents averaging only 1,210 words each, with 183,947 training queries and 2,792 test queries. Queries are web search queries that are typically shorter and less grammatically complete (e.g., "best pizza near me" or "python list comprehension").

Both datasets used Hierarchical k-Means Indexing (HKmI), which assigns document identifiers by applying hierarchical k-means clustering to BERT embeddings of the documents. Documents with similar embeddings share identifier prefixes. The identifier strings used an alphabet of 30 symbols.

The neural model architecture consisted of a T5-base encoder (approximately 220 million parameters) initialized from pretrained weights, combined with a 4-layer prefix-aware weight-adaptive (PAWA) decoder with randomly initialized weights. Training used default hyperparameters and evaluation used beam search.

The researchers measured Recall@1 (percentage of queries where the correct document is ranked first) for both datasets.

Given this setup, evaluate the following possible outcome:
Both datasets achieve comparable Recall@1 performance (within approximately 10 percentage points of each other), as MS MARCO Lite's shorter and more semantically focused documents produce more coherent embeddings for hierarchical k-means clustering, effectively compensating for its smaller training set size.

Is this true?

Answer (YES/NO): NO